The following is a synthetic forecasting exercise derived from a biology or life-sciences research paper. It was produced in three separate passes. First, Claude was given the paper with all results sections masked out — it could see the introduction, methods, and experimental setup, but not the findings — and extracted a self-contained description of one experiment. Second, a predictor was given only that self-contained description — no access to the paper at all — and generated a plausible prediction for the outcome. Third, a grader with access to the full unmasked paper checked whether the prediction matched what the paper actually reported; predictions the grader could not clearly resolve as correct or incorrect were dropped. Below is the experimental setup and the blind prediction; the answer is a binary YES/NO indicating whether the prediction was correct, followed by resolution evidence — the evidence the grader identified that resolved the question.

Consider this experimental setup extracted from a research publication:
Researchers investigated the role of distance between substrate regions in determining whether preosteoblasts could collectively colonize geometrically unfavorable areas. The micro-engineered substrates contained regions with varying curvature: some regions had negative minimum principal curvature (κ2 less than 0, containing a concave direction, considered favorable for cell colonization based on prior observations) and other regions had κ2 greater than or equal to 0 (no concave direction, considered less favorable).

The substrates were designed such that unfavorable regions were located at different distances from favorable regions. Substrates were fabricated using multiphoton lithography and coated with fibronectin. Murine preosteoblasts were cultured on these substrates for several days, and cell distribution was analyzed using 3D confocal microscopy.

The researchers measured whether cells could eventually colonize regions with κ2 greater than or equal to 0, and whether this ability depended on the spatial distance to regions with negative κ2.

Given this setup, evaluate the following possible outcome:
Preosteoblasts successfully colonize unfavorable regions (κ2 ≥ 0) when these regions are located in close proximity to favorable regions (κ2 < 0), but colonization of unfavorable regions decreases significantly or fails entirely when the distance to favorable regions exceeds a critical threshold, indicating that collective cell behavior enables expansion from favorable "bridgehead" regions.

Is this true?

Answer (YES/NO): YES